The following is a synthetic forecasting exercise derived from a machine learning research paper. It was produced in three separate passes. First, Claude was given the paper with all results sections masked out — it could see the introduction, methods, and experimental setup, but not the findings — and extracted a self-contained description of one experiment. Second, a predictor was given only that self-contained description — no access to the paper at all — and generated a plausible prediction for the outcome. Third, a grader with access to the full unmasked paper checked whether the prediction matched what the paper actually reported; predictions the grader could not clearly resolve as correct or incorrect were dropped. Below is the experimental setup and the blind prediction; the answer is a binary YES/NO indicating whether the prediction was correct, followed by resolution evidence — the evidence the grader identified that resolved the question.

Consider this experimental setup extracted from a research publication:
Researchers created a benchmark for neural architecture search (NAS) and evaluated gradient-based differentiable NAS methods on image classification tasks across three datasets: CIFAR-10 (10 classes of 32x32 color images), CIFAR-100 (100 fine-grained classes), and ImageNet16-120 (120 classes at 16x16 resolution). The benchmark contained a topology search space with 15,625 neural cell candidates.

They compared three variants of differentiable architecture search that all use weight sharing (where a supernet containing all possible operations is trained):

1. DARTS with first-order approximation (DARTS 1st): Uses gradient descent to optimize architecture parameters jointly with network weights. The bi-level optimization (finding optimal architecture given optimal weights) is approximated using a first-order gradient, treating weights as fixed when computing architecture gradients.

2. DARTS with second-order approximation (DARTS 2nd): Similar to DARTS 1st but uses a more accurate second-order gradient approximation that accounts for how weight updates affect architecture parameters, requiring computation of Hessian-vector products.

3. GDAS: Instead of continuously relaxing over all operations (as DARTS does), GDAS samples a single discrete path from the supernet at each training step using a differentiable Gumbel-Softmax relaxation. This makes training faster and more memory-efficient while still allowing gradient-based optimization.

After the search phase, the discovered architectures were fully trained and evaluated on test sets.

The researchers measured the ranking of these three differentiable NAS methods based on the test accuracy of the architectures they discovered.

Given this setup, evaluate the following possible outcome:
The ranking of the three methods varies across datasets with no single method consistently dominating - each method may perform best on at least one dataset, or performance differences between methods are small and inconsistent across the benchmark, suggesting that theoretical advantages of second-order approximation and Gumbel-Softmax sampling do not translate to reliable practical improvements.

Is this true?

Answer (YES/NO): NO